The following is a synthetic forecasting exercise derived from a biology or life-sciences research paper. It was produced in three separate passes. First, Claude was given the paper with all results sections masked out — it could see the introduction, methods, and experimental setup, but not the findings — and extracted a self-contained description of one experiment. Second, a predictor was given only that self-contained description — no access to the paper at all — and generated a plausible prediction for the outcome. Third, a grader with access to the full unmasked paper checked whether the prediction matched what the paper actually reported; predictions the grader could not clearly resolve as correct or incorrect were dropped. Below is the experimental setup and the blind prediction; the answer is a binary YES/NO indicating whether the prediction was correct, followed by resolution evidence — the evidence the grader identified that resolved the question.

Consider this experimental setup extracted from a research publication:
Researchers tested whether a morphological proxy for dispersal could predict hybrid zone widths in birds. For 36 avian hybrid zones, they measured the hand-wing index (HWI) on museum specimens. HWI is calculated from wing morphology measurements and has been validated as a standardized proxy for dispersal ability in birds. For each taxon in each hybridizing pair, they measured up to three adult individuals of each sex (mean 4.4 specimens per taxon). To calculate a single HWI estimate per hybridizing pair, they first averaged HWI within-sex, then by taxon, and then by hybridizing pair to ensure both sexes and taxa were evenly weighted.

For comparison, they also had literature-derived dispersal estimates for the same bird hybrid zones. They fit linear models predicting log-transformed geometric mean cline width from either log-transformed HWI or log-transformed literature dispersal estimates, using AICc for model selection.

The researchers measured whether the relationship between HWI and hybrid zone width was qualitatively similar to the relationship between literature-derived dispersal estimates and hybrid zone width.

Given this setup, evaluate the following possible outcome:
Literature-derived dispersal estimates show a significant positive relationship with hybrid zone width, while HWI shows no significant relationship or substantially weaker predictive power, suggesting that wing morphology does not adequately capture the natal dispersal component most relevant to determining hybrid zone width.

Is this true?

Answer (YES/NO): NO